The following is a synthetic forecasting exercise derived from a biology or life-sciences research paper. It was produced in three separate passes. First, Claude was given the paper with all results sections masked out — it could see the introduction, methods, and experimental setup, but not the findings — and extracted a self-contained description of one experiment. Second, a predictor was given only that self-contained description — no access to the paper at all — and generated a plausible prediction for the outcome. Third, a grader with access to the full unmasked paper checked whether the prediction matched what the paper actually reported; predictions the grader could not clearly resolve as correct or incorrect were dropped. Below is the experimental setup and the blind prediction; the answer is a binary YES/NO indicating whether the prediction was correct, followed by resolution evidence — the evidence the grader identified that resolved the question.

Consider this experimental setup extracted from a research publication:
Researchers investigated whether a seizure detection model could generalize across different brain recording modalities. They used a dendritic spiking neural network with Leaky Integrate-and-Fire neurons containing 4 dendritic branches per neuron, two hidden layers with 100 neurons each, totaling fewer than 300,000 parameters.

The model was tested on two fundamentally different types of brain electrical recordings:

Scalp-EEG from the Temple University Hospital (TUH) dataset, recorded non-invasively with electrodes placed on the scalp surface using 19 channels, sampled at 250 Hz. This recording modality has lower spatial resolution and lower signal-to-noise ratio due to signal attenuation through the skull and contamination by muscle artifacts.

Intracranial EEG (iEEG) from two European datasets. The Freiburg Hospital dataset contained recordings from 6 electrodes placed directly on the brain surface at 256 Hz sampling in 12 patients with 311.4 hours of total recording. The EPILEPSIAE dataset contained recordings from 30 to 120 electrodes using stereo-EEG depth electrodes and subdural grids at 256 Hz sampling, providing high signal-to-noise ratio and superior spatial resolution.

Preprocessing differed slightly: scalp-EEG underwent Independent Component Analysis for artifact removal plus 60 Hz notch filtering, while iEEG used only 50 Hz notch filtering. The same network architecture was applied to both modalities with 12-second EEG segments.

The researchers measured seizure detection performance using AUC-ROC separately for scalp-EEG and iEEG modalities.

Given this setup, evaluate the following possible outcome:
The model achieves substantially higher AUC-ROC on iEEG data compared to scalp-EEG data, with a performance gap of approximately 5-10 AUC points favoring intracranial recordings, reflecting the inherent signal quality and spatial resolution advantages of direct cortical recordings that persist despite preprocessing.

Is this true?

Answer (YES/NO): NO